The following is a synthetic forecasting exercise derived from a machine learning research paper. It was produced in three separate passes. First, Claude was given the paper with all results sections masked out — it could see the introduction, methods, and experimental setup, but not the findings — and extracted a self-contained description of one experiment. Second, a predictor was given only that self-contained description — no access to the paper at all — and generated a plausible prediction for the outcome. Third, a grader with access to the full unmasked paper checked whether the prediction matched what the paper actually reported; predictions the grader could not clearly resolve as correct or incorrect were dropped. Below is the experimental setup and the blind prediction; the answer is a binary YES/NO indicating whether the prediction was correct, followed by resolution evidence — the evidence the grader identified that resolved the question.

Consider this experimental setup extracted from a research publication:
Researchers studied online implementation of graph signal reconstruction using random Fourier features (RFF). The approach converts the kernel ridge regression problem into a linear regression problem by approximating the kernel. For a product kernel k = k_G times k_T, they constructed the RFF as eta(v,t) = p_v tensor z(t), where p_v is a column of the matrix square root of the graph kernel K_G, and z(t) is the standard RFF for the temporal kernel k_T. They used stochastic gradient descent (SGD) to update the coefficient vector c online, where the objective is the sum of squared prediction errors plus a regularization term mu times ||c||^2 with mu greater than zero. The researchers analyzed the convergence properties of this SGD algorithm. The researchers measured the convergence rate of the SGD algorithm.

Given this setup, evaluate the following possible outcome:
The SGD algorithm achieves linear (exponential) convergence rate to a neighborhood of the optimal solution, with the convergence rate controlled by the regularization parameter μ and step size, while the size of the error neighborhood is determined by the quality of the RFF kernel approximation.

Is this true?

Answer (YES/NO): NO